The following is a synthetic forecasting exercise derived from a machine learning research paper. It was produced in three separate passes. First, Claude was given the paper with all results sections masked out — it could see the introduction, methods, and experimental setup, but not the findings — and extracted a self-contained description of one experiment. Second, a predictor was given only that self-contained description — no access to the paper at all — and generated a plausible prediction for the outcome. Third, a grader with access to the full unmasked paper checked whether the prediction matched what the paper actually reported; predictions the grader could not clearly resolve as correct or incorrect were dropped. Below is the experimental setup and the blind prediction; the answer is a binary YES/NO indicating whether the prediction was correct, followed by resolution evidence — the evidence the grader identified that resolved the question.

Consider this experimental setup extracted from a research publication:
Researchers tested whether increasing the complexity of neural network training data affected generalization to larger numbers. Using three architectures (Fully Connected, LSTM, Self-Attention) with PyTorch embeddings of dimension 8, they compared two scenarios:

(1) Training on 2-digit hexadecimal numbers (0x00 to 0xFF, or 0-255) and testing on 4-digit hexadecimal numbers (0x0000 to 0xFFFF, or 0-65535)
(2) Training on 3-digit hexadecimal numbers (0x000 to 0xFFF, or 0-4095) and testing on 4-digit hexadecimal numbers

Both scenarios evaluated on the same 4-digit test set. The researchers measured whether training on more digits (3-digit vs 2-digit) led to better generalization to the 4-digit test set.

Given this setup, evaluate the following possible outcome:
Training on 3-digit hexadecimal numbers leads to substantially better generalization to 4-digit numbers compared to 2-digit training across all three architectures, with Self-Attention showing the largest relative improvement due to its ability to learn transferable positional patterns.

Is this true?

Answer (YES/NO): NO